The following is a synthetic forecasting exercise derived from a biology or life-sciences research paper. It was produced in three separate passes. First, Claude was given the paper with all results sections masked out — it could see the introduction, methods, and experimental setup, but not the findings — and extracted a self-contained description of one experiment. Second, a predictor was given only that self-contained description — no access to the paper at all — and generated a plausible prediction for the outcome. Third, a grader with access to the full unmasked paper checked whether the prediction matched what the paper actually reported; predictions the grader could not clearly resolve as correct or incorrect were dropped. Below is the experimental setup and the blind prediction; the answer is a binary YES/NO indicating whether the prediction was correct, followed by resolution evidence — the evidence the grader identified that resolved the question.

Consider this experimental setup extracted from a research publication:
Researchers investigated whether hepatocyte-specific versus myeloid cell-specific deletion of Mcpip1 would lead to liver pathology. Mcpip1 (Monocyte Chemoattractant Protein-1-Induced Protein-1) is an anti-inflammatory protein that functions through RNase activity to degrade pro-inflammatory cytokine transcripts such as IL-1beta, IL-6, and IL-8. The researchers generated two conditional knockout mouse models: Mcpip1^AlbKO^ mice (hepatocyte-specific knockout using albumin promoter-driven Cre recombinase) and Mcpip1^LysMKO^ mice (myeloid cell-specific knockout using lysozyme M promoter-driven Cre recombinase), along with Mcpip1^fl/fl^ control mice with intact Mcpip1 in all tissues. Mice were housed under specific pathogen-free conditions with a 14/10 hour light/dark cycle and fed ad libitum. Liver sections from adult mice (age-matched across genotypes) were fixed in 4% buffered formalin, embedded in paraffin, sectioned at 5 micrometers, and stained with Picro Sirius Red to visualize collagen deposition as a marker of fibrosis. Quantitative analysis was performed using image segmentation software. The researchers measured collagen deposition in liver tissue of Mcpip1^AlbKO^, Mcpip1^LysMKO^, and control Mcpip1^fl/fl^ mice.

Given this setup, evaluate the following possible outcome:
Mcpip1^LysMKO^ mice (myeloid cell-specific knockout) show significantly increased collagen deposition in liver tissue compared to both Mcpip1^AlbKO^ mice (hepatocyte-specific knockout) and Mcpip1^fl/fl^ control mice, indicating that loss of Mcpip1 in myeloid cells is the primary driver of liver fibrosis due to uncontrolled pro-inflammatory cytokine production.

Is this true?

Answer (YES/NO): NO